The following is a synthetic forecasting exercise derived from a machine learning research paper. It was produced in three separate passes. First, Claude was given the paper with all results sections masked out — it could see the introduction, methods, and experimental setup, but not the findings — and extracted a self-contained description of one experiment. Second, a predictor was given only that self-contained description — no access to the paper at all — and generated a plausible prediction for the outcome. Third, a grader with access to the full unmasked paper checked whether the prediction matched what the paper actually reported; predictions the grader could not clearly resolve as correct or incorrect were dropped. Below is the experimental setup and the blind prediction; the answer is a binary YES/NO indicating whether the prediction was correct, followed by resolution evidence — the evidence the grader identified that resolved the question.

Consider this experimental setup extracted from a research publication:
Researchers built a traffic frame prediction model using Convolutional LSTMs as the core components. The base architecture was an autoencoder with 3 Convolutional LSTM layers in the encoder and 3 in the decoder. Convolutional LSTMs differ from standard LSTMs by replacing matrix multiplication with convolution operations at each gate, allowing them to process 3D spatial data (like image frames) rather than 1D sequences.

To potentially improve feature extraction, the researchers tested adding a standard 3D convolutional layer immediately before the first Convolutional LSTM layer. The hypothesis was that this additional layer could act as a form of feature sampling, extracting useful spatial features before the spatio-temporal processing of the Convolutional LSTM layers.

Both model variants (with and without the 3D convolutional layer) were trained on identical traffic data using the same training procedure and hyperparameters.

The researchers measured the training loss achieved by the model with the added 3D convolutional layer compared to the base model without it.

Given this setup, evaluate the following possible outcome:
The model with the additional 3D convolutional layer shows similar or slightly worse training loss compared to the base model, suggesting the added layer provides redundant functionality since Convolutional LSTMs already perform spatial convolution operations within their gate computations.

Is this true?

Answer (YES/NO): NO